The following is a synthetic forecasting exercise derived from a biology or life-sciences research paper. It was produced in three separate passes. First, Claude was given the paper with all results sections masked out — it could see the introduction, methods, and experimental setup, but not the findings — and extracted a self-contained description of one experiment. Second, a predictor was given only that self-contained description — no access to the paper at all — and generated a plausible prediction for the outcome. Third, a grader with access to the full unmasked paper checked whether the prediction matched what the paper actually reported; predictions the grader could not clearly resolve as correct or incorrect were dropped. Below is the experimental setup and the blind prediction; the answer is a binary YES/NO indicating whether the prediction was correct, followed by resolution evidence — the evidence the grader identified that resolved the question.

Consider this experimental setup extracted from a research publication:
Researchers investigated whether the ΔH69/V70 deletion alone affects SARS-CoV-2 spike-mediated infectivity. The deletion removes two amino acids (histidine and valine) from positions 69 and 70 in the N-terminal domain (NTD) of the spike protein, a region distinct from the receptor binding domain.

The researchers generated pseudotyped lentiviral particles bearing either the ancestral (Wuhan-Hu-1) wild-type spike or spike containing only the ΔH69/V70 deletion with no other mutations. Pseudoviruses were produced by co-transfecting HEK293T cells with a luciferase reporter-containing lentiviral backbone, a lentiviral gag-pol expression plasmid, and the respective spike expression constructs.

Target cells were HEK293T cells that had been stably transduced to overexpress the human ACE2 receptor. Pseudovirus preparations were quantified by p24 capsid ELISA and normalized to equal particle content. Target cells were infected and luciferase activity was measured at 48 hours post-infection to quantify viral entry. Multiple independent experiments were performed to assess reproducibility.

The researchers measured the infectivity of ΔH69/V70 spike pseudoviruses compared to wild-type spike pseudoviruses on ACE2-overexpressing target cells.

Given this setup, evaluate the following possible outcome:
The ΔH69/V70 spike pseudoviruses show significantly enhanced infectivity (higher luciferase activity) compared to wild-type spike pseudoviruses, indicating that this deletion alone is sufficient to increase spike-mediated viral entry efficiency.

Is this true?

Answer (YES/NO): YES